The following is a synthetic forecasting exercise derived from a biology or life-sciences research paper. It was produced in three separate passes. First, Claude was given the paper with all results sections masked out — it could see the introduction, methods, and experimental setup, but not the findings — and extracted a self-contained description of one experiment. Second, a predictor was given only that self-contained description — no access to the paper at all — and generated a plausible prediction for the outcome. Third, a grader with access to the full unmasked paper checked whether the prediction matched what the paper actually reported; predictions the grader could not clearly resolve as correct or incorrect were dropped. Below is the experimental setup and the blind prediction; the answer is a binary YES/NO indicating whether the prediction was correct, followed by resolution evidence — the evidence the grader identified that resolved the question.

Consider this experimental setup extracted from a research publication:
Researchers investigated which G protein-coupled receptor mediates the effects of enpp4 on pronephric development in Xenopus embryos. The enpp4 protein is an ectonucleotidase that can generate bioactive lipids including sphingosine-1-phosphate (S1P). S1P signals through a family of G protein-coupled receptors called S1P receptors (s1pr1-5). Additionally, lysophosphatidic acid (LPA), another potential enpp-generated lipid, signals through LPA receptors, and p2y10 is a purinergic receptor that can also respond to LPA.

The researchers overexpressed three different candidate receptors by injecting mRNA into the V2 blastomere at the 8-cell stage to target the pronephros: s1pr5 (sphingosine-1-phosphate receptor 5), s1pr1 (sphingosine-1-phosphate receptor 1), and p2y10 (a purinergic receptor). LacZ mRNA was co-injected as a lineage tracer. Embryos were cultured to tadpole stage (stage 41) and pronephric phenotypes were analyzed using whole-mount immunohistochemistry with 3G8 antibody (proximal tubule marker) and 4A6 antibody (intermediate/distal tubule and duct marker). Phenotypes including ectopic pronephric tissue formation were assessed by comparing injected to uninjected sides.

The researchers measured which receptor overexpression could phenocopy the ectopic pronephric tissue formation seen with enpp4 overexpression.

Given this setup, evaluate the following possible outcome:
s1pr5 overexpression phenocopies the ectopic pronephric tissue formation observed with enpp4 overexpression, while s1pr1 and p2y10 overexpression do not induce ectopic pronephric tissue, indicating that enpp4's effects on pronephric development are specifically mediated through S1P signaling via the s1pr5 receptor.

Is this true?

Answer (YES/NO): NO